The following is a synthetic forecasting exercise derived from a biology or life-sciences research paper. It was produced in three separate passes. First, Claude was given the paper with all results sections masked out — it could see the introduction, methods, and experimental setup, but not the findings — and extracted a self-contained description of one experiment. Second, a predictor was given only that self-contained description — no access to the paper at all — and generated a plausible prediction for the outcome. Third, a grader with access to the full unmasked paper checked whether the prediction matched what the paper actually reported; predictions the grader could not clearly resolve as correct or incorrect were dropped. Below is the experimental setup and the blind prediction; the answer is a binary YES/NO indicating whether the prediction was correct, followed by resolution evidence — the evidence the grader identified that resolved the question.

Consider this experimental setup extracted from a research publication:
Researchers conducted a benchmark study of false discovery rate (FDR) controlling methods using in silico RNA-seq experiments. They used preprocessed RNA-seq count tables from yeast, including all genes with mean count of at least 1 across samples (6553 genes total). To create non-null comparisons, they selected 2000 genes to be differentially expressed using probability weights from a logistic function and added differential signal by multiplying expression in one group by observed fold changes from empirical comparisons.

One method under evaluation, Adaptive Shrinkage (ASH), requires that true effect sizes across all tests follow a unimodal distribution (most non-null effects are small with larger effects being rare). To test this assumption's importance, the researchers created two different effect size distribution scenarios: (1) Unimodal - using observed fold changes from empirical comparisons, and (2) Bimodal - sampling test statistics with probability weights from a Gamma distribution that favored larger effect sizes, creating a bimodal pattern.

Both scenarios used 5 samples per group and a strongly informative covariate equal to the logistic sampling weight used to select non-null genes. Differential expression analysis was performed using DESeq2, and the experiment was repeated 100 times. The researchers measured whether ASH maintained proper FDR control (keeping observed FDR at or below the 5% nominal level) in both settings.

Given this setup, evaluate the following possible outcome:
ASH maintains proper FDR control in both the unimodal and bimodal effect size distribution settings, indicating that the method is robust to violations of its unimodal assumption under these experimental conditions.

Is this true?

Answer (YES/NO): NO